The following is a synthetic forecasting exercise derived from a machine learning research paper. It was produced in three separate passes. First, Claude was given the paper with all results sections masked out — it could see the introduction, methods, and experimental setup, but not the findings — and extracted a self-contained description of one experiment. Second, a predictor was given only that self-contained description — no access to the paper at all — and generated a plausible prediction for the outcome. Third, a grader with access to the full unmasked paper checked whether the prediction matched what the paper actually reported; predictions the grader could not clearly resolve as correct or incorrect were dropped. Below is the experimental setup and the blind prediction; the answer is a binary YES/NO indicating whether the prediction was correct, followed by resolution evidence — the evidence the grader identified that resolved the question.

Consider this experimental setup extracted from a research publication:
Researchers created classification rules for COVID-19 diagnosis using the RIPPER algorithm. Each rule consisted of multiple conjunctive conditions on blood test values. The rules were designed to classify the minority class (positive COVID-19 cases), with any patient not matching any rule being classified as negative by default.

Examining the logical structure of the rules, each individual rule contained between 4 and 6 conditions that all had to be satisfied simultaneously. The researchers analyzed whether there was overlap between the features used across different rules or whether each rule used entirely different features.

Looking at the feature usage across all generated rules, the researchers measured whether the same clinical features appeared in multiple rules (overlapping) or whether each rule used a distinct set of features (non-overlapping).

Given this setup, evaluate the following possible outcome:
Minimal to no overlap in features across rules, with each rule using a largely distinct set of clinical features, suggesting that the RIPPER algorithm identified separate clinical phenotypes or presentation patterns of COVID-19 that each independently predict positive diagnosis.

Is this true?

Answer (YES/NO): NO